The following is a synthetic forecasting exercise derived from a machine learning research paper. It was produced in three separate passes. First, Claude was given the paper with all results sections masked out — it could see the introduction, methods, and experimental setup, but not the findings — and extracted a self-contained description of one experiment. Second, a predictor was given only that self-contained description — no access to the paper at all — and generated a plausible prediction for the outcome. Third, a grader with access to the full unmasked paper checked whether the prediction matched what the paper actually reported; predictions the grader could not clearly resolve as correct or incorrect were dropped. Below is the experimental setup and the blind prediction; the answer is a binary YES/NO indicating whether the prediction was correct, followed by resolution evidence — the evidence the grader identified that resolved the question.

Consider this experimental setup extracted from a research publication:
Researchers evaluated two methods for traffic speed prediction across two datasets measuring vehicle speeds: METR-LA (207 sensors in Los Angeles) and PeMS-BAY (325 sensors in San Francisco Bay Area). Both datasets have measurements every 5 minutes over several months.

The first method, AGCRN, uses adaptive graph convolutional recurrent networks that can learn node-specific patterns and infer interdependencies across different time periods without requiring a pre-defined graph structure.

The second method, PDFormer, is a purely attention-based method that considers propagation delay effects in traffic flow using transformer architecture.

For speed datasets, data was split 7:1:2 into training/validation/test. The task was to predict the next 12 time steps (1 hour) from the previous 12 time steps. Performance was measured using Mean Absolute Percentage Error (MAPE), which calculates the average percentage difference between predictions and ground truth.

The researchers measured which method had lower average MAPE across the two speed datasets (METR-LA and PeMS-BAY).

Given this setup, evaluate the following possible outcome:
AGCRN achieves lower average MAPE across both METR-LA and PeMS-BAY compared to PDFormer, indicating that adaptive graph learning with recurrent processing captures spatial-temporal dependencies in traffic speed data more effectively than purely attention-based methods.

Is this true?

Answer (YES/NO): YES